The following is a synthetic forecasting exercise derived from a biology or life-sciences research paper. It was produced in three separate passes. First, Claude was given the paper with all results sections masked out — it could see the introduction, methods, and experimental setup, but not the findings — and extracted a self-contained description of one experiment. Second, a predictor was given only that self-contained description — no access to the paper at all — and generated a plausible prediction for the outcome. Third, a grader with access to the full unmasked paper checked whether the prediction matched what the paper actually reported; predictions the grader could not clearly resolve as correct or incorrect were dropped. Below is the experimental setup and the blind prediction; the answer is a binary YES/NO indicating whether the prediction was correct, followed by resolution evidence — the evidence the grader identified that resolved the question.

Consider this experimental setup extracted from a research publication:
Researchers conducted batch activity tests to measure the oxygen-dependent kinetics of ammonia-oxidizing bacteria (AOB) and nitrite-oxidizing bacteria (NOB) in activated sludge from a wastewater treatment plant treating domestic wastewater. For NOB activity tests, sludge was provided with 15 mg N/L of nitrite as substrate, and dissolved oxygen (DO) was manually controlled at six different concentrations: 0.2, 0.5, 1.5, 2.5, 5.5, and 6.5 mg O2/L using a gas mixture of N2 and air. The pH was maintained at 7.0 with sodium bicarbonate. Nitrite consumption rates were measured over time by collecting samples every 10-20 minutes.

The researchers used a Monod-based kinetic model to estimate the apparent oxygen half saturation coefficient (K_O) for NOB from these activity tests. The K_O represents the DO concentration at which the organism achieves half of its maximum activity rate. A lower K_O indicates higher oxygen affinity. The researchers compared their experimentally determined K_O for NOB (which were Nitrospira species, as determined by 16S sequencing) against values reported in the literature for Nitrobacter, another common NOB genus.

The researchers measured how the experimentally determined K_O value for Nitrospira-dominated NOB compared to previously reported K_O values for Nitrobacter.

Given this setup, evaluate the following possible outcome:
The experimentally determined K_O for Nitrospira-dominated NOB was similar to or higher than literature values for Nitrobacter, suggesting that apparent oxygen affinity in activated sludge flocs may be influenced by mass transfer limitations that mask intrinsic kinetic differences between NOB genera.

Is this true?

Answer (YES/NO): NO